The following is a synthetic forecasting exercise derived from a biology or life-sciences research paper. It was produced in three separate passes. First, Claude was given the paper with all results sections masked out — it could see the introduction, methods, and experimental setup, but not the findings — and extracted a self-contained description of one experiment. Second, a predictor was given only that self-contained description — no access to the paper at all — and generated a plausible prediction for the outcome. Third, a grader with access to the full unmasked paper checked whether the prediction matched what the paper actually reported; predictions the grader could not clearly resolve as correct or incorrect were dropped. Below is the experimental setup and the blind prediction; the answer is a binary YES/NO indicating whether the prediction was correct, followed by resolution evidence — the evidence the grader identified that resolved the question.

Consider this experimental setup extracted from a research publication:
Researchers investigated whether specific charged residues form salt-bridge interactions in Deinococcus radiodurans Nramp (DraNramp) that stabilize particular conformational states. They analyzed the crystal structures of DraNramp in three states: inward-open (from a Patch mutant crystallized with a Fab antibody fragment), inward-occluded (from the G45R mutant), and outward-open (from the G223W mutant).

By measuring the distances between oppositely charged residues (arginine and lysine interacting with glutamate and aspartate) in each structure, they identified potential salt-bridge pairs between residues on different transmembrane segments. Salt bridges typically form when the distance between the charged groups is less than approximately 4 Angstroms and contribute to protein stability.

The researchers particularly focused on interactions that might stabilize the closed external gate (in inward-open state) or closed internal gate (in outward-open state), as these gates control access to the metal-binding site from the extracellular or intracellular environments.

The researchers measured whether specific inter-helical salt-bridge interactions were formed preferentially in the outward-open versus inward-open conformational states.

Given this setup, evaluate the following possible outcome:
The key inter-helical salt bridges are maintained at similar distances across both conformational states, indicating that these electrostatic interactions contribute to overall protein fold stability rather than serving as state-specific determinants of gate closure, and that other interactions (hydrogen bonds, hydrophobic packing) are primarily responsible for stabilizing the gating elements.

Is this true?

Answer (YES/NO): YES